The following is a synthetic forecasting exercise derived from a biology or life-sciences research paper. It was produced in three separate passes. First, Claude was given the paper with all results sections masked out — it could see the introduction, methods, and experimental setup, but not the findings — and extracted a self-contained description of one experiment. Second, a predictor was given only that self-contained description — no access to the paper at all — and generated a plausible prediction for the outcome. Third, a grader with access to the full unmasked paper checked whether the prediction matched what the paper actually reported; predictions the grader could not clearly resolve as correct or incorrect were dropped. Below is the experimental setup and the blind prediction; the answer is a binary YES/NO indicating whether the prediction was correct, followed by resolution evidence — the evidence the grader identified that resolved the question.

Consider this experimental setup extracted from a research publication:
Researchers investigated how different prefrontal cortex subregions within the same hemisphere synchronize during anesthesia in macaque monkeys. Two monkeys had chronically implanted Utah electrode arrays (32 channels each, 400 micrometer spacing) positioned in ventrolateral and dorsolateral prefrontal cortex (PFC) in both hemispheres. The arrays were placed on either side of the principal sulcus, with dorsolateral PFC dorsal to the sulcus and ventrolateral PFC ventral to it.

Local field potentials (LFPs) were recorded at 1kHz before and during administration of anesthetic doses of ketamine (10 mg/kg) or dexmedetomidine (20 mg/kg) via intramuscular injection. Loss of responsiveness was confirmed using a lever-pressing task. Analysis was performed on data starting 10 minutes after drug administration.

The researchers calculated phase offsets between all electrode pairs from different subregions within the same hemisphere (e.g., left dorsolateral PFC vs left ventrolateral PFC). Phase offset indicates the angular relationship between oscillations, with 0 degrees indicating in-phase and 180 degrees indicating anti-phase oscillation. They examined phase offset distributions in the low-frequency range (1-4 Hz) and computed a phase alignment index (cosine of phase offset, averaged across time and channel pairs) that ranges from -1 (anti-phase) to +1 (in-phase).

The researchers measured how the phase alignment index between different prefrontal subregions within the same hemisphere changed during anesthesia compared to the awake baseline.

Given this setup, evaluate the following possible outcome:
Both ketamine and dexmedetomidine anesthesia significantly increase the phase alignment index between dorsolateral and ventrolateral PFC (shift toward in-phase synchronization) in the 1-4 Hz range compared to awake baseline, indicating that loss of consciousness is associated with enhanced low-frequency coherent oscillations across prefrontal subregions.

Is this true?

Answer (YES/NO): NO